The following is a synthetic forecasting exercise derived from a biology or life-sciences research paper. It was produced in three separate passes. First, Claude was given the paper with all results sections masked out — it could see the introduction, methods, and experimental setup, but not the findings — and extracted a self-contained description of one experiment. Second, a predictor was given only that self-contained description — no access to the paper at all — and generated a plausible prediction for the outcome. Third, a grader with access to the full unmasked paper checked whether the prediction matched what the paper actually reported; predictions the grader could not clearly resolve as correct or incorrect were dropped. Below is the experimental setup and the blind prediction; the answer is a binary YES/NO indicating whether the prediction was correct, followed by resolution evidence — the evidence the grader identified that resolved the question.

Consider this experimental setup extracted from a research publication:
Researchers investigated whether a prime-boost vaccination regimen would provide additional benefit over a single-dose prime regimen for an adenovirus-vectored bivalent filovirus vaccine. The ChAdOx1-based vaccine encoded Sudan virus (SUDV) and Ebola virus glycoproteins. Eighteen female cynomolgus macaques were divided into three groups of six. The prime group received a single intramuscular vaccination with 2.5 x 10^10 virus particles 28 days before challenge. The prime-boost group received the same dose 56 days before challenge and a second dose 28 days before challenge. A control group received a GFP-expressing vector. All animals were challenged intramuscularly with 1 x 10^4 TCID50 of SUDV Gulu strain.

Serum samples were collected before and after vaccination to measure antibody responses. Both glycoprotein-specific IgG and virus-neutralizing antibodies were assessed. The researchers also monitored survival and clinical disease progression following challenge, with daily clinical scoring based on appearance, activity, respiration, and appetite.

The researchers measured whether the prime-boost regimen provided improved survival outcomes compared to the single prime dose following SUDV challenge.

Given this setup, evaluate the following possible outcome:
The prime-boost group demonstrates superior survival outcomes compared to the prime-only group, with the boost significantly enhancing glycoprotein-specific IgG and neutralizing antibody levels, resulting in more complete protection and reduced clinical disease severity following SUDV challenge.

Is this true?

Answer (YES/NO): NO